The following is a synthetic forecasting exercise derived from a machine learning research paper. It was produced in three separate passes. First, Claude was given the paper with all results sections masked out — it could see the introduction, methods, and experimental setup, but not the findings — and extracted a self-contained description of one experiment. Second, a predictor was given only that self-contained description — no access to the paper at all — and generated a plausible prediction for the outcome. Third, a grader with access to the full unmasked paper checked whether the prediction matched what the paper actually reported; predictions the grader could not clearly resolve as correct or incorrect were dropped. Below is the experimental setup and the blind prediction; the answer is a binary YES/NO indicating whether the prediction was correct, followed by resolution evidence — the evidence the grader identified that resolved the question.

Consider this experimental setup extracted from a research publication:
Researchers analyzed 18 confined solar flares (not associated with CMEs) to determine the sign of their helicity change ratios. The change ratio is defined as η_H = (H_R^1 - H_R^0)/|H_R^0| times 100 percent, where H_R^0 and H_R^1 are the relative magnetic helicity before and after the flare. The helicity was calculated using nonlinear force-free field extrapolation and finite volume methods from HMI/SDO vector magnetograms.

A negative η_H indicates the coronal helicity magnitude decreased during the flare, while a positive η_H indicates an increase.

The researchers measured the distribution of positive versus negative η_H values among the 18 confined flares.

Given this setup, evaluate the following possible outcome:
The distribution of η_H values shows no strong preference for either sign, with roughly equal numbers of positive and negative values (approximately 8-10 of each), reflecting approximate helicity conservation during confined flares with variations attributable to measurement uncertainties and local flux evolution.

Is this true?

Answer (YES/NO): NO